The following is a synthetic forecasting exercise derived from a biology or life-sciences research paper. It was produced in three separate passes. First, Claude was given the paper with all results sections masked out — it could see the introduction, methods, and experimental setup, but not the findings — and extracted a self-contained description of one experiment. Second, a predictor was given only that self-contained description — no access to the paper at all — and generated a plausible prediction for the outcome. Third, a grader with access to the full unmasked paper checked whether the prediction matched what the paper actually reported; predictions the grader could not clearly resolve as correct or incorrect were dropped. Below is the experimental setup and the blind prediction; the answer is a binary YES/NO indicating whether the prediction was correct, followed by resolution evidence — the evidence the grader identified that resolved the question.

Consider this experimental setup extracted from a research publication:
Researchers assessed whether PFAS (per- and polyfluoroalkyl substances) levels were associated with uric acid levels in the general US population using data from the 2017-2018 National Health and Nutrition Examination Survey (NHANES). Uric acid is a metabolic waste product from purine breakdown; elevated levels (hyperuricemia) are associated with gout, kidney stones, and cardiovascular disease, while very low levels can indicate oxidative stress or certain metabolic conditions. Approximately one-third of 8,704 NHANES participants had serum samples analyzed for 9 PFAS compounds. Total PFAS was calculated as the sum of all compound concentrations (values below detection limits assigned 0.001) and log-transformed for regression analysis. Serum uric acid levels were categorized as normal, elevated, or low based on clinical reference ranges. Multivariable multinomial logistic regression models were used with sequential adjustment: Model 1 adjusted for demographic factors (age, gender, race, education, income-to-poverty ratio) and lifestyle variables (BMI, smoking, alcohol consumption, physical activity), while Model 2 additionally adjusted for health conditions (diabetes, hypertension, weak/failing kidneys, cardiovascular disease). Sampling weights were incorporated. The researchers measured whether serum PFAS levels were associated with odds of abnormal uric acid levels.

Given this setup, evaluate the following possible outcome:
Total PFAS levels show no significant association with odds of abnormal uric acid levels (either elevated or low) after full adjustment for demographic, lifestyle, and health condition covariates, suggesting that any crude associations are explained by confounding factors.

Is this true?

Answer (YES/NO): YES